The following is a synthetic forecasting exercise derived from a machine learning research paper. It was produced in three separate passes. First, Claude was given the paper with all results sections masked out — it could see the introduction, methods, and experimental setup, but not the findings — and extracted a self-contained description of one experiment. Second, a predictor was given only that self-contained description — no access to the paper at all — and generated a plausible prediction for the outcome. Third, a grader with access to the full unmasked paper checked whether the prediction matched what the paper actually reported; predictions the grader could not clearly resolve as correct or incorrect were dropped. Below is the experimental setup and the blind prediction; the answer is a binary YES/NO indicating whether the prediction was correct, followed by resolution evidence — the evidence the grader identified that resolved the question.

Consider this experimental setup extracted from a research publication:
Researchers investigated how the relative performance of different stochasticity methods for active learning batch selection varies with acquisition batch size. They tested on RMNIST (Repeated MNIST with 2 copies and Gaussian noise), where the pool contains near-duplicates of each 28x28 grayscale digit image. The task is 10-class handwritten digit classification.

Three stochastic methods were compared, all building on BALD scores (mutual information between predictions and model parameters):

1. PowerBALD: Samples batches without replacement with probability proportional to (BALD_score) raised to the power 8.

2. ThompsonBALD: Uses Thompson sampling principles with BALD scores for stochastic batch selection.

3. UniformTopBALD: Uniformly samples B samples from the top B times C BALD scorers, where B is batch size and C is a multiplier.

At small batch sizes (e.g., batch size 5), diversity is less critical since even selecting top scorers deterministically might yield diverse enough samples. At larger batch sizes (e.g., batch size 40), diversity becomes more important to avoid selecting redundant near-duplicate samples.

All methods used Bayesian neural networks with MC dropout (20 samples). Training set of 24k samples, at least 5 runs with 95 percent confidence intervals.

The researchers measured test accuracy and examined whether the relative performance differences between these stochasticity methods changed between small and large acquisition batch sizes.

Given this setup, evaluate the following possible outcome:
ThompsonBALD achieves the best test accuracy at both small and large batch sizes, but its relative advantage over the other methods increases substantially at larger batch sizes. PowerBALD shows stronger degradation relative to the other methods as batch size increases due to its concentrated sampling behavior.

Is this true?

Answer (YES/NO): NO